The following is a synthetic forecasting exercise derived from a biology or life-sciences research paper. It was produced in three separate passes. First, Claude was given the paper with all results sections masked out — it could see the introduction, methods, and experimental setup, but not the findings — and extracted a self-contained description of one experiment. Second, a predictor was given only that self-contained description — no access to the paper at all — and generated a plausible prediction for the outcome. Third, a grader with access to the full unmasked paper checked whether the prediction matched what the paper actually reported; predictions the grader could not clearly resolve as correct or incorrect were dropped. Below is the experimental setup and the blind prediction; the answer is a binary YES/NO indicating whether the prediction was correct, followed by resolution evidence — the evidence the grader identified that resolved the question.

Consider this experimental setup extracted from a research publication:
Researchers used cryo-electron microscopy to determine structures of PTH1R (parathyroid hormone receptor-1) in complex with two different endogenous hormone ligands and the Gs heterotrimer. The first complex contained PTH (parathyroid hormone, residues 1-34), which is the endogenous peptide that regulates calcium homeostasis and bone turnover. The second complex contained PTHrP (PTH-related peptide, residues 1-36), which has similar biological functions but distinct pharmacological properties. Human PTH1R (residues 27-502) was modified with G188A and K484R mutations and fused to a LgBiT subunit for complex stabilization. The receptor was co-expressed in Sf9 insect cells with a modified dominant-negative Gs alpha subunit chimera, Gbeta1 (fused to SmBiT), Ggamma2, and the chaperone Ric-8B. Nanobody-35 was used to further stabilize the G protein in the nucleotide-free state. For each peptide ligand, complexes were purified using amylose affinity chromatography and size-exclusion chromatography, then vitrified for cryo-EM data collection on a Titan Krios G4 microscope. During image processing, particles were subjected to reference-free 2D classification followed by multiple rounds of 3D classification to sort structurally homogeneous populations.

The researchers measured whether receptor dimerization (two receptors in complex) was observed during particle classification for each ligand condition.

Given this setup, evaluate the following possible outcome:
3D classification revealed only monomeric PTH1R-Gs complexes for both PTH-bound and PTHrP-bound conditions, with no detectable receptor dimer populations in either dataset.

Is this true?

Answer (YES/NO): NO